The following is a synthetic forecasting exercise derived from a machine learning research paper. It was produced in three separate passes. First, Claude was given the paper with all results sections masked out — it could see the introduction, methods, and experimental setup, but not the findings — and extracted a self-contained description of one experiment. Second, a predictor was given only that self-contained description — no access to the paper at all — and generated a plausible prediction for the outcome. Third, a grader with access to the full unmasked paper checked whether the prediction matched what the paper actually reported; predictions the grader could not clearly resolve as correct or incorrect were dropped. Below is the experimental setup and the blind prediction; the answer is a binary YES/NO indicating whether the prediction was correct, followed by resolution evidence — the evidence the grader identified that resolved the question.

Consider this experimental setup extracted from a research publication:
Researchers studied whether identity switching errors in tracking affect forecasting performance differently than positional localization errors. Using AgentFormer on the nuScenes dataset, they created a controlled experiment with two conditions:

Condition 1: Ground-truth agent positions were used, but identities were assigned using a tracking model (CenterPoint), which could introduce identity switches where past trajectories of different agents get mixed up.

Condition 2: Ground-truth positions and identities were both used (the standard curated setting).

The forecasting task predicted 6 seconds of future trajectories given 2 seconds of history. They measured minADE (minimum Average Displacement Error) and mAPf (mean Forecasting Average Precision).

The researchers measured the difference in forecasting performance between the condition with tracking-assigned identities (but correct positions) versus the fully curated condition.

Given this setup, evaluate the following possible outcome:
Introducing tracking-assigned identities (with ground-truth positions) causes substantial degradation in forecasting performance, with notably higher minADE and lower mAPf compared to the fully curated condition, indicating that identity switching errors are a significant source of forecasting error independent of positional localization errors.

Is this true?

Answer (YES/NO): NO